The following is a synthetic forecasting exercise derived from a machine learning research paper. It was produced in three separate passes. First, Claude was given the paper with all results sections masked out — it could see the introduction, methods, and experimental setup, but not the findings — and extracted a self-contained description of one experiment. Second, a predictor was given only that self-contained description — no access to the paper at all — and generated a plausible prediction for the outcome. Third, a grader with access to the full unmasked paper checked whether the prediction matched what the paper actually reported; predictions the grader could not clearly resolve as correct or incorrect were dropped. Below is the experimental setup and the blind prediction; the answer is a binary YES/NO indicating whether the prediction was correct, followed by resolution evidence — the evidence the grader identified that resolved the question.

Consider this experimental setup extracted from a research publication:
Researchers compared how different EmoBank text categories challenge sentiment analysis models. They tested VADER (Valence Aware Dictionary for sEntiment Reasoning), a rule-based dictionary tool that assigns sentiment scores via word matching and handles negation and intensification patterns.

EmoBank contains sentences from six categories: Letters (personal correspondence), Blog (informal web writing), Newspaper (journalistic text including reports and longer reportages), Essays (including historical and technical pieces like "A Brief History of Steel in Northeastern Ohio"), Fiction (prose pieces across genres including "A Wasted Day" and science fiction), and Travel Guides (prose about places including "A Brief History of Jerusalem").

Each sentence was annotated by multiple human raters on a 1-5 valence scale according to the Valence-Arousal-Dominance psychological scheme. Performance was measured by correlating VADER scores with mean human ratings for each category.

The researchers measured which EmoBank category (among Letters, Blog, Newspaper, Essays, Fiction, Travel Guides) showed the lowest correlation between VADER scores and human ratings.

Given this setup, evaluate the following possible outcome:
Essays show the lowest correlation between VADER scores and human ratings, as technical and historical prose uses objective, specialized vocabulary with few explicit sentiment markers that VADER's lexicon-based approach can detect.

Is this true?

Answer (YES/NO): YES